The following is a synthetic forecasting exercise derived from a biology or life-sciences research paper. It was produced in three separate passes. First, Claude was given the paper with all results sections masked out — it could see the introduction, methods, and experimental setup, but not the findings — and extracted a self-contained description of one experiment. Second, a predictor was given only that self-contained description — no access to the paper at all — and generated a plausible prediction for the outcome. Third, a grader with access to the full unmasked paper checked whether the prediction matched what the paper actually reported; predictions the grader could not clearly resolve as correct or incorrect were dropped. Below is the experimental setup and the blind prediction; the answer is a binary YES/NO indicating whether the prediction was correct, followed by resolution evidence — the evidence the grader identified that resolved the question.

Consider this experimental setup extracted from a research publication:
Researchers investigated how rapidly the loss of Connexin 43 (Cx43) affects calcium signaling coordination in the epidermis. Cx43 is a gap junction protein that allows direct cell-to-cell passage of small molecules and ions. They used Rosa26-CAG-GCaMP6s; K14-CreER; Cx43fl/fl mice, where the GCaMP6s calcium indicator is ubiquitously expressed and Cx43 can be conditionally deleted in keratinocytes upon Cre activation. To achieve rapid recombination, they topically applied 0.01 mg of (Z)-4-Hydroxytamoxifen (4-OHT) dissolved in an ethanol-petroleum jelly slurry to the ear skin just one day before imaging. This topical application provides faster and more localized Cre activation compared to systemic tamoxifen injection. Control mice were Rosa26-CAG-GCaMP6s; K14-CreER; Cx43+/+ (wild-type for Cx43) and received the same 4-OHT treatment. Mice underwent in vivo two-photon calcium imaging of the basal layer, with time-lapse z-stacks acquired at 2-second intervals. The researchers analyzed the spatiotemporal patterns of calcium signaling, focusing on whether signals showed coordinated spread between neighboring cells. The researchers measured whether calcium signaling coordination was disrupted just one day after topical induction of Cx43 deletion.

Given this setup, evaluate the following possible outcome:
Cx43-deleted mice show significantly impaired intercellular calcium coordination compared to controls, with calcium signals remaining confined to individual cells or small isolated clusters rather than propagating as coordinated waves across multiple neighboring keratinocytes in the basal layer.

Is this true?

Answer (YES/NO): NO